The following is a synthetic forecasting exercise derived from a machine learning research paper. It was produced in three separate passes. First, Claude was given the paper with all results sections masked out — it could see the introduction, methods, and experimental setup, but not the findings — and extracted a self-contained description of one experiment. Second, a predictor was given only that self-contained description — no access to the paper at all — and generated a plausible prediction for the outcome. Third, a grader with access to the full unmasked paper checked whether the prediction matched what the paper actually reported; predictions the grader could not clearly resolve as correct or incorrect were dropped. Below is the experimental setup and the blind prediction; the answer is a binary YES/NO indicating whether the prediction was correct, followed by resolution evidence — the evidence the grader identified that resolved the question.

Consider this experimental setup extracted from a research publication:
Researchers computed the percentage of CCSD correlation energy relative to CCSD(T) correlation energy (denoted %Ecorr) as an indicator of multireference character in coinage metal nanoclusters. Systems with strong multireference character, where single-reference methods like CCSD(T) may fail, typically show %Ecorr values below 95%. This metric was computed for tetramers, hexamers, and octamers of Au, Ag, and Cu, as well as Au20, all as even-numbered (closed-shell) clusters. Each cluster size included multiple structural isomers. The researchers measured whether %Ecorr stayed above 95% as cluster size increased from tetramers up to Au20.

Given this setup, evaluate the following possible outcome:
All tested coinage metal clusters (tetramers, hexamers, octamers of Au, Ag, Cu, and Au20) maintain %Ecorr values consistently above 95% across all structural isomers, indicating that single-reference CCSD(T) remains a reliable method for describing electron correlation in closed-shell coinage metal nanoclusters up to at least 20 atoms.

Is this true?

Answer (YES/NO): YES